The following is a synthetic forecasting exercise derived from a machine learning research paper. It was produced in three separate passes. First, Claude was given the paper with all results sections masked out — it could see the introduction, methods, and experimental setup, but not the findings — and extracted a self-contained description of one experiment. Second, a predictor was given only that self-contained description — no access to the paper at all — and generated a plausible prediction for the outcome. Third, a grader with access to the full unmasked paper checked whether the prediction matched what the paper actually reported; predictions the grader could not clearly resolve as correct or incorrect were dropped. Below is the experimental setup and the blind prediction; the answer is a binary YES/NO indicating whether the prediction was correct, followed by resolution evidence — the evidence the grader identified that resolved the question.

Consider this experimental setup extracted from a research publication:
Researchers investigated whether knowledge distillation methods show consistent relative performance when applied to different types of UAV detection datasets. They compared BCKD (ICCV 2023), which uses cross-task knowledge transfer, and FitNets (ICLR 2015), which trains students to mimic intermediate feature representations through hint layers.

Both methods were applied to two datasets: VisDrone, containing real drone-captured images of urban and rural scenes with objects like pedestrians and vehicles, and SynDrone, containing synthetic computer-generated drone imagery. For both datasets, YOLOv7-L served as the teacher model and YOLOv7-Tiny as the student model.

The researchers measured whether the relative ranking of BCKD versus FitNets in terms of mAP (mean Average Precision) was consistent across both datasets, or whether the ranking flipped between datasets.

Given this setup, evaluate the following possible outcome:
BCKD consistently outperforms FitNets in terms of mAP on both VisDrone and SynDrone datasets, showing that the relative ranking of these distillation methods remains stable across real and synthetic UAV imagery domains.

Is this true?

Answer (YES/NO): YES